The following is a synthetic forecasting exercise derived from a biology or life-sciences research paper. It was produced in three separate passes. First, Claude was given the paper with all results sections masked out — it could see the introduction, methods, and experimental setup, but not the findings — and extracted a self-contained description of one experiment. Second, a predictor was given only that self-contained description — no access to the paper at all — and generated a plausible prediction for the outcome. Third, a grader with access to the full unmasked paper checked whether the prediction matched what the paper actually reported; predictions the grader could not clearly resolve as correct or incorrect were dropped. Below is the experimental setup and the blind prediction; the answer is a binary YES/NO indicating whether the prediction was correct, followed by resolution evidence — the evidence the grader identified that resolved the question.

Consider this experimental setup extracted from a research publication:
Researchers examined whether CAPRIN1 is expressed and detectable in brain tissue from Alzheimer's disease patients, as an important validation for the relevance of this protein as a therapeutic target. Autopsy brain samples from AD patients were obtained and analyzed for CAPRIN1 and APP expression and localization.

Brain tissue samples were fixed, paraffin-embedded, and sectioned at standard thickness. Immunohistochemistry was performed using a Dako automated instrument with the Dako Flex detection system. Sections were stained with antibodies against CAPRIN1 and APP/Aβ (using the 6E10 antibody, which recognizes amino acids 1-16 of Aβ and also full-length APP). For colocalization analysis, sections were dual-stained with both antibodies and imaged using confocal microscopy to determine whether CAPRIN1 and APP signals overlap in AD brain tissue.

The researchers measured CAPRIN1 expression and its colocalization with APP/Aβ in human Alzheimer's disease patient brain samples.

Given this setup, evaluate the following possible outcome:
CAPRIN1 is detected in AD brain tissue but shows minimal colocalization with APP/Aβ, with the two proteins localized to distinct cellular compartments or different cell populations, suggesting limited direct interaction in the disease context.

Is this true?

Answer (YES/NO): NO